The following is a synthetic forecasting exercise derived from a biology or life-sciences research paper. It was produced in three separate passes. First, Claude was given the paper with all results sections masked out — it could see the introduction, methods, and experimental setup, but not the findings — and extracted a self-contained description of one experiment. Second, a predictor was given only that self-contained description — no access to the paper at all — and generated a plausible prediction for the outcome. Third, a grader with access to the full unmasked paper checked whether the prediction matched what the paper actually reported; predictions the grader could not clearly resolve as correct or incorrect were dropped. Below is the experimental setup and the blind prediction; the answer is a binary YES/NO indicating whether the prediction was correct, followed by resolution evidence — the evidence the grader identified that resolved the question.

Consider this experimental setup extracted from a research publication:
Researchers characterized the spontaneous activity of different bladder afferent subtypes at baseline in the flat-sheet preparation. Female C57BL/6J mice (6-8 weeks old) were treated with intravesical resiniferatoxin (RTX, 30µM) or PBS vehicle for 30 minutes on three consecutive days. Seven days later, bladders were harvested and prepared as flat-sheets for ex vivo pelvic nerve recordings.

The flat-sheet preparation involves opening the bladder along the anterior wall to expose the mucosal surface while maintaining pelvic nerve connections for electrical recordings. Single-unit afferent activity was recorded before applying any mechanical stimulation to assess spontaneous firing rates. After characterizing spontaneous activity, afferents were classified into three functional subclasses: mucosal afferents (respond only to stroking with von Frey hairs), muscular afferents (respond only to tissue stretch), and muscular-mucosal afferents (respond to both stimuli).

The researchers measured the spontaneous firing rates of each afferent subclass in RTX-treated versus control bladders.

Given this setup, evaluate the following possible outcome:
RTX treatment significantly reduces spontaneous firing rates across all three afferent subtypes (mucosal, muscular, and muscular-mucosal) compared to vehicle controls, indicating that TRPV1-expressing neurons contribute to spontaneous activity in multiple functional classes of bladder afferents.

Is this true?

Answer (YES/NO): NO